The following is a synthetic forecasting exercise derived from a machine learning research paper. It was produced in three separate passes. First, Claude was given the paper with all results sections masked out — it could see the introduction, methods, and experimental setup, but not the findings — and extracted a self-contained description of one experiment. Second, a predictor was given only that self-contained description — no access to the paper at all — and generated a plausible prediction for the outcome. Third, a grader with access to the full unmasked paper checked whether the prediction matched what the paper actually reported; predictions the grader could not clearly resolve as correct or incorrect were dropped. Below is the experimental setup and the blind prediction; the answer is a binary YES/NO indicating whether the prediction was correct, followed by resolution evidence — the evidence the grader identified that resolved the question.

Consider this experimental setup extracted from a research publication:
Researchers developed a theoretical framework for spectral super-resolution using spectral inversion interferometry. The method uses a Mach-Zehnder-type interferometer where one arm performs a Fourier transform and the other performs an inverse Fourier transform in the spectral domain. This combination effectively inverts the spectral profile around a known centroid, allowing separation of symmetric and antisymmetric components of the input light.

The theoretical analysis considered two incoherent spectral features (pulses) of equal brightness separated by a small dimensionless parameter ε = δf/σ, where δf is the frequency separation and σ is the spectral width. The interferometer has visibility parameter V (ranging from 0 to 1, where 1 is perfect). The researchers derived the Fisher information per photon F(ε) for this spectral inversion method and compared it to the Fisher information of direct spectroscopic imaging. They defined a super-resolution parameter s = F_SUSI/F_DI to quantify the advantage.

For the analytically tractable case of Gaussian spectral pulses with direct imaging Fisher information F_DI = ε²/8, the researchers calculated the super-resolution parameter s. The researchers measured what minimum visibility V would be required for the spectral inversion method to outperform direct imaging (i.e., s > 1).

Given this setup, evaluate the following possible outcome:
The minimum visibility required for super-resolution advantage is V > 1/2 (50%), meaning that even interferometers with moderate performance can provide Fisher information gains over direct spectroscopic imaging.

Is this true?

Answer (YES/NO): NO